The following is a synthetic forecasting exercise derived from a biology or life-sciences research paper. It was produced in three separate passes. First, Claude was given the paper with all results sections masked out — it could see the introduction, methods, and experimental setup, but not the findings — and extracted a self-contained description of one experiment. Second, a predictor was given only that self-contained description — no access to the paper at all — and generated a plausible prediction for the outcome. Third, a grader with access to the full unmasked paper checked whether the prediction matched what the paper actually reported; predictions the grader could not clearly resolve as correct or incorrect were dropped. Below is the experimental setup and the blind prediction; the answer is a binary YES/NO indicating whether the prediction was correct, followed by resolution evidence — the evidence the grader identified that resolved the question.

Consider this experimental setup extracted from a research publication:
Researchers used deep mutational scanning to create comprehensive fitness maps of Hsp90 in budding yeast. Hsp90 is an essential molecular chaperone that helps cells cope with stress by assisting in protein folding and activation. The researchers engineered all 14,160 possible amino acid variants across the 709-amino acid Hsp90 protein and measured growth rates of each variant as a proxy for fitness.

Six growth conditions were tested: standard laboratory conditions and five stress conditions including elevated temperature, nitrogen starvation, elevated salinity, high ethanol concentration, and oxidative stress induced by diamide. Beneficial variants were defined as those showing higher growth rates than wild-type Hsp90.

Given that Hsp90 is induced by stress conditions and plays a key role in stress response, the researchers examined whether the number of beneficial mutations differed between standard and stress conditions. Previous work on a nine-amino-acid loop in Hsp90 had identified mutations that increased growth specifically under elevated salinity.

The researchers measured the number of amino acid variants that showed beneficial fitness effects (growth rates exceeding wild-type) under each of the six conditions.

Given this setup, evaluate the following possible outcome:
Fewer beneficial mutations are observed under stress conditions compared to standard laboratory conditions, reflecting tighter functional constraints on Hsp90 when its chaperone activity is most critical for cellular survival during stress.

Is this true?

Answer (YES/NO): NO